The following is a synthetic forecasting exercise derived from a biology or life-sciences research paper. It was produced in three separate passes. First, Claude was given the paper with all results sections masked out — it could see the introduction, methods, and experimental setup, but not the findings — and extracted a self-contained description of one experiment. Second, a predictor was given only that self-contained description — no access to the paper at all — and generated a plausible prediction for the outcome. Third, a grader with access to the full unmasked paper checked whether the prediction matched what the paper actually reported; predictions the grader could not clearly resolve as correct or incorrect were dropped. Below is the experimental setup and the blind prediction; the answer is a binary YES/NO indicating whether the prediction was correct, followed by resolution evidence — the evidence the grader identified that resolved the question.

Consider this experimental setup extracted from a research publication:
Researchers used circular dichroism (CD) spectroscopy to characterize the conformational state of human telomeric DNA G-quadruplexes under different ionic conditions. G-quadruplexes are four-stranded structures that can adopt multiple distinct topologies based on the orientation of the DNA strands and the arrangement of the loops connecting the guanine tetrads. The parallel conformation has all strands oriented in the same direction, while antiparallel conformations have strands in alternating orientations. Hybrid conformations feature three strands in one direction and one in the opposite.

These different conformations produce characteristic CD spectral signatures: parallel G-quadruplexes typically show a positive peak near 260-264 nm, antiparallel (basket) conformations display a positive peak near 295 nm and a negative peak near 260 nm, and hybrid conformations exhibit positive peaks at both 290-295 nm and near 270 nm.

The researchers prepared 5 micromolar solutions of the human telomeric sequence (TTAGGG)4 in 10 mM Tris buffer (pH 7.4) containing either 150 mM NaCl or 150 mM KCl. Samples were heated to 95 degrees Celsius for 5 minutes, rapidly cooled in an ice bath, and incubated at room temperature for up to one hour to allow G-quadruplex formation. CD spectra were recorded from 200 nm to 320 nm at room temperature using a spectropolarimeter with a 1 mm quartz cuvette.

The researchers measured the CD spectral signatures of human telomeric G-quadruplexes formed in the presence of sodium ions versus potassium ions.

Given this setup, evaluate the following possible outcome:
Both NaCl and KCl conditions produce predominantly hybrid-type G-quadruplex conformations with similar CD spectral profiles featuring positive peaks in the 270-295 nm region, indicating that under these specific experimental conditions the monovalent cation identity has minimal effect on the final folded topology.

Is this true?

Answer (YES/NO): NO